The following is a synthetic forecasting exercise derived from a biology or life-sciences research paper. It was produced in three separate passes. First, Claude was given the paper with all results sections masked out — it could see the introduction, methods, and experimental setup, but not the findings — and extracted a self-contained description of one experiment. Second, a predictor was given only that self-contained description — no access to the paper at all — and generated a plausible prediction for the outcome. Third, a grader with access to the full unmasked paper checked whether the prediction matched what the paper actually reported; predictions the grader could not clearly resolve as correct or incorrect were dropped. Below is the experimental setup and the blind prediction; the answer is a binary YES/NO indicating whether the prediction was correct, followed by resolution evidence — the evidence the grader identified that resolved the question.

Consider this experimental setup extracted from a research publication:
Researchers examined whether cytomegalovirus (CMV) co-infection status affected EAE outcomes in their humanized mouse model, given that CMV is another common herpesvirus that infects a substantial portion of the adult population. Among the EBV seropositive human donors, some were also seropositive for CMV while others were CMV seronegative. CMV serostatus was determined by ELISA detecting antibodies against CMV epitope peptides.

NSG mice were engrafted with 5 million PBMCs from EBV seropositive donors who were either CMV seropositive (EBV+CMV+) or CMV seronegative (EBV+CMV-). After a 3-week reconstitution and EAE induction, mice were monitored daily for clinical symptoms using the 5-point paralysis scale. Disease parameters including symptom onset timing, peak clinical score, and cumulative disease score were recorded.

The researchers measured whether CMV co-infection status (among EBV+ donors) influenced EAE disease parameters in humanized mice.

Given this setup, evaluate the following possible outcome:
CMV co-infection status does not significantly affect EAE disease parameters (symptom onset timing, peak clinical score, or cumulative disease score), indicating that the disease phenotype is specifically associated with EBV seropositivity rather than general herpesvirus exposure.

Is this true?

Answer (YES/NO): YES